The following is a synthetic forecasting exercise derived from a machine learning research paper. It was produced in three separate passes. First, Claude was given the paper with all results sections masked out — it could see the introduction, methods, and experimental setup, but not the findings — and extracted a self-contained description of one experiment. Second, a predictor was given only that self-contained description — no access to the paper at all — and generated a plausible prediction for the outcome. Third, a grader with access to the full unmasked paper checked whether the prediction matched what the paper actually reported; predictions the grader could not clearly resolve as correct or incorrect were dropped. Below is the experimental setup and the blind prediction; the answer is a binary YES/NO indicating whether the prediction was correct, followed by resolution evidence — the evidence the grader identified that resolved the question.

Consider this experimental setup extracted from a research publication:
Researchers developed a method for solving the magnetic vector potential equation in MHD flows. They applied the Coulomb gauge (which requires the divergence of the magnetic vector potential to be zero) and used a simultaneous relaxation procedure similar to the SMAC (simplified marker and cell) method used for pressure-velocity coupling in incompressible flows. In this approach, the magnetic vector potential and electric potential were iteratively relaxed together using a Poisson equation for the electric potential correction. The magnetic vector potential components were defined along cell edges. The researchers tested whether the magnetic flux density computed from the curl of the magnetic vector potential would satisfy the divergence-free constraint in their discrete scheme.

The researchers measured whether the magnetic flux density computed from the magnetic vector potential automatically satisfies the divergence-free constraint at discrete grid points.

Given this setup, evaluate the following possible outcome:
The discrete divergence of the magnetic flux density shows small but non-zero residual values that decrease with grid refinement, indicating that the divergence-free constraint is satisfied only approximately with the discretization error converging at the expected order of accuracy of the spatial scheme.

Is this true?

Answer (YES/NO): NO